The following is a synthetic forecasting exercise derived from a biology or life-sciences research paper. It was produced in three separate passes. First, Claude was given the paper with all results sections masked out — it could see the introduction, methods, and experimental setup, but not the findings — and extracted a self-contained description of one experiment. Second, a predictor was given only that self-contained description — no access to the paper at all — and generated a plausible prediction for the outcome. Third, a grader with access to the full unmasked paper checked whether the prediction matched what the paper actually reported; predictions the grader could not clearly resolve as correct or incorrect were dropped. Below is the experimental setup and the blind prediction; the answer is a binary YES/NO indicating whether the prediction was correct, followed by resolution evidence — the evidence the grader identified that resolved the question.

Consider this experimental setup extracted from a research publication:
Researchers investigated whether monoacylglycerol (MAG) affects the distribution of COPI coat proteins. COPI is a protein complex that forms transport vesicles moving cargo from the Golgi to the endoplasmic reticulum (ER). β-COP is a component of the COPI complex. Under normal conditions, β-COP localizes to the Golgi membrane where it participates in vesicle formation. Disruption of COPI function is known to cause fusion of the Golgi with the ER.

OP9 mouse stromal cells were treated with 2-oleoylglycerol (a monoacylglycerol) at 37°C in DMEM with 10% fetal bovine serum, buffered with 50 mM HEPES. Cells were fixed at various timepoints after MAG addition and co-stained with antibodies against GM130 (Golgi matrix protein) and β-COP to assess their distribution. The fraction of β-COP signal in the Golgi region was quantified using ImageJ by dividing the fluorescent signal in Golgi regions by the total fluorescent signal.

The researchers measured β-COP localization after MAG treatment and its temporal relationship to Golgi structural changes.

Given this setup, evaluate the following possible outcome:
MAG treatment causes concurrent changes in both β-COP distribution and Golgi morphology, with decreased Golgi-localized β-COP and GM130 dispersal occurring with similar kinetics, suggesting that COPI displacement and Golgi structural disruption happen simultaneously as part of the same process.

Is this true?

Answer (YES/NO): NO